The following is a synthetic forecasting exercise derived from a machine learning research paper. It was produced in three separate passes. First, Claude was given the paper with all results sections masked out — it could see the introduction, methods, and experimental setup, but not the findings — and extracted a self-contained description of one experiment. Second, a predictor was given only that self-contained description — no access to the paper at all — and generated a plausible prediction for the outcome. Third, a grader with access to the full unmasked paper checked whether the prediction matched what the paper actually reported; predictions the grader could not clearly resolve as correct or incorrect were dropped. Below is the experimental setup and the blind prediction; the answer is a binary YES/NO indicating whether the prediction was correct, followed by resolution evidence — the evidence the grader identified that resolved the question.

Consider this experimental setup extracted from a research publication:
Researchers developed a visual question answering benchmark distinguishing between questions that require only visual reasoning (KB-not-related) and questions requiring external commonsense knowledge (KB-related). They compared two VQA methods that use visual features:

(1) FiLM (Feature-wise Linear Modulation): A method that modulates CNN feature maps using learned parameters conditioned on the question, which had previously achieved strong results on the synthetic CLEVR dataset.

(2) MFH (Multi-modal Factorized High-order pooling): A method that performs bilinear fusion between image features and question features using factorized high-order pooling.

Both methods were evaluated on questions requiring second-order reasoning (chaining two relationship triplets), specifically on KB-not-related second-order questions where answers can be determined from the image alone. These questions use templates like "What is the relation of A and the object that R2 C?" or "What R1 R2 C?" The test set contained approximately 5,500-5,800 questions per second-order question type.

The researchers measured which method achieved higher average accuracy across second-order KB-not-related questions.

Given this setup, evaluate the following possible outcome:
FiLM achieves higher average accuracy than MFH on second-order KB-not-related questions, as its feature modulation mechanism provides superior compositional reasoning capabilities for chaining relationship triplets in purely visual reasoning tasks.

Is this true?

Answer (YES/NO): YES